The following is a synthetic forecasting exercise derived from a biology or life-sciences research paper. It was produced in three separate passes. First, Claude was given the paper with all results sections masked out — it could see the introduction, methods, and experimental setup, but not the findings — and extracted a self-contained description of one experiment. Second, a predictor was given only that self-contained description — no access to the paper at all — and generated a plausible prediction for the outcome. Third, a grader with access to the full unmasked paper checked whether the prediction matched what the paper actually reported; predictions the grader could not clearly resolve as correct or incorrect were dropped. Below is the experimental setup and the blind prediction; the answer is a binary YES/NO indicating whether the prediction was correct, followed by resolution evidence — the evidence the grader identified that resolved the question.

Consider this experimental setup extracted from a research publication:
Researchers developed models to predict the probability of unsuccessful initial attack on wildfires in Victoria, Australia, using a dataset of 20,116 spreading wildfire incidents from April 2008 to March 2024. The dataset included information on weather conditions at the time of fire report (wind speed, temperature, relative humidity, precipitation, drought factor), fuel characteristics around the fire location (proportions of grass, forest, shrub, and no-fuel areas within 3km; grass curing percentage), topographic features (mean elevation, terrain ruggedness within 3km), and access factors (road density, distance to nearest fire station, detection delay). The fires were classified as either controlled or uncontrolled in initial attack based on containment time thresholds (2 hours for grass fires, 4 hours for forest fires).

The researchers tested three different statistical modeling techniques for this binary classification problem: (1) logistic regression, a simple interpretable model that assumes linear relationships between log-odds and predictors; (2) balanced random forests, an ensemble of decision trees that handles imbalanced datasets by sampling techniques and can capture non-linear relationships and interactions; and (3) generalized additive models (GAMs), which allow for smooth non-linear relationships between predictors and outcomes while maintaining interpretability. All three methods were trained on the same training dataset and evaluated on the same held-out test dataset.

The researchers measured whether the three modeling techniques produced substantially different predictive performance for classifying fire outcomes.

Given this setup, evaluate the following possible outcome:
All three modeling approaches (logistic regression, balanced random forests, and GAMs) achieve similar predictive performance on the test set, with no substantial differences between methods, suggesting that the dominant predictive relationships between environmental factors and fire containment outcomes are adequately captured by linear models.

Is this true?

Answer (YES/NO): YES